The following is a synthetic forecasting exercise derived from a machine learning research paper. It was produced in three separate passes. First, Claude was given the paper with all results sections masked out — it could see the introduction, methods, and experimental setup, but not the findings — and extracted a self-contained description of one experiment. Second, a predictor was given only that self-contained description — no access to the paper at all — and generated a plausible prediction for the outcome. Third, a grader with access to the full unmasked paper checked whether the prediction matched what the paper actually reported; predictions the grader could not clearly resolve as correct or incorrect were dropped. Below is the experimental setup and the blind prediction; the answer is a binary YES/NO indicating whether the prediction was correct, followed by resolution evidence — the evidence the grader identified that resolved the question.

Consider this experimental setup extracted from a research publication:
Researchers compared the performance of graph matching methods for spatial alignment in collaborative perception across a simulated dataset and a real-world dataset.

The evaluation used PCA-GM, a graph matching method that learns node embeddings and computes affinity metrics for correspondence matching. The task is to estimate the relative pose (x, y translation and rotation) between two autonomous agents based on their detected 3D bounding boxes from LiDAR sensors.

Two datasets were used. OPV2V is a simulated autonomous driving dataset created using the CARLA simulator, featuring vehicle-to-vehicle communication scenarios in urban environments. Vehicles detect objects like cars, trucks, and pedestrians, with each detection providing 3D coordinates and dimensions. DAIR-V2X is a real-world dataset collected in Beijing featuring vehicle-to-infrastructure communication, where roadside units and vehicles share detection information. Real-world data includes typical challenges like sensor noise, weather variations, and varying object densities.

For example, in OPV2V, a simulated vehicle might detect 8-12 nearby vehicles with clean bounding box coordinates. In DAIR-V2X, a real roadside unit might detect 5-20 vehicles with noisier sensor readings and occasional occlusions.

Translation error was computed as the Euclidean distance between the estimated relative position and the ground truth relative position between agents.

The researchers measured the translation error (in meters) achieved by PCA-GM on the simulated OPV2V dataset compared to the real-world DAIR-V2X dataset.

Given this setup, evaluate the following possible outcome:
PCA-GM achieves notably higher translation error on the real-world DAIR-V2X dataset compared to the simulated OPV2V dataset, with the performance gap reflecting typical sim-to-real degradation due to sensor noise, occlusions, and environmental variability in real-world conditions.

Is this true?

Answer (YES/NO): YES